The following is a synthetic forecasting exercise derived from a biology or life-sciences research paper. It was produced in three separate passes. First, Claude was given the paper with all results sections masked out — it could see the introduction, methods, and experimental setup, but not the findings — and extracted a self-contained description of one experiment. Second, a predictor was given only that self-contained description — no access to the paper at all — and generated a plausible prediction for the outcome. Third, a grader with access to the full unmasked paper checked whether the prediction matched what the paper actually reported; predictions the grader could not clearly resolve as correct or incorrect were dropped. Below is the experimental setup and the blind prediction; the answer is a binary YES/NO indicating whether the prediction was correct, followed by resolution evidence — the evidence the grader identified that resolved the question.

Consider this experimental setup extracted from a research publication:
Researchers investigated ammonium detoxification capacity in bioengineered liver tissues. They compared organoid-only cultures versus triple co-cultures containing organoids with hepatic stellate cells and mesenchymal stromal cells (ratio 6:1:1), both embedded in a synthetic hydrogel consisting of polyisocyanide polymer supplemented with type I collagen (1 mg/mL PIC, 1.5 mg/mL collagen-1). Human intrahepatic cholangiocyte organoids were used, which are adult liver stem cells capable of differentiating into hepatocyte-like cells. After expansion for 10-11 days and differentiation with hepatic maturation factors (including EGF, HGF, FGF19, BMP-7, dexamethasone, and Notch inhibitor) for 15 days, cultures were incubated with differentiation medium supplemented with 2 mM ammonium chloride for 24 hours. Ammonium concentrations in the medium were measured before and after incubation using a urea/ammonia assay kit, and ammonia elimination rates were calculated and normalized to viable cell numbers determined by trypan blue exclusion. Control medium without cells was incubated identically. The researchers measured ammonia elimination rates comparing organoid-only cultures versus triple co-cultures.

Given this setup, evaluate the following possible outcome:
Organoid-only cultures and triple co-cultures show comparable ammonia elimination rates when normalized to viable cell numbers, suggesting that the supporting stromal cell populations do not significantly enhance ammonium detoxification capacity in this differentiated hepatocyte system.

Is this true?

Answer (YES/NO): YES